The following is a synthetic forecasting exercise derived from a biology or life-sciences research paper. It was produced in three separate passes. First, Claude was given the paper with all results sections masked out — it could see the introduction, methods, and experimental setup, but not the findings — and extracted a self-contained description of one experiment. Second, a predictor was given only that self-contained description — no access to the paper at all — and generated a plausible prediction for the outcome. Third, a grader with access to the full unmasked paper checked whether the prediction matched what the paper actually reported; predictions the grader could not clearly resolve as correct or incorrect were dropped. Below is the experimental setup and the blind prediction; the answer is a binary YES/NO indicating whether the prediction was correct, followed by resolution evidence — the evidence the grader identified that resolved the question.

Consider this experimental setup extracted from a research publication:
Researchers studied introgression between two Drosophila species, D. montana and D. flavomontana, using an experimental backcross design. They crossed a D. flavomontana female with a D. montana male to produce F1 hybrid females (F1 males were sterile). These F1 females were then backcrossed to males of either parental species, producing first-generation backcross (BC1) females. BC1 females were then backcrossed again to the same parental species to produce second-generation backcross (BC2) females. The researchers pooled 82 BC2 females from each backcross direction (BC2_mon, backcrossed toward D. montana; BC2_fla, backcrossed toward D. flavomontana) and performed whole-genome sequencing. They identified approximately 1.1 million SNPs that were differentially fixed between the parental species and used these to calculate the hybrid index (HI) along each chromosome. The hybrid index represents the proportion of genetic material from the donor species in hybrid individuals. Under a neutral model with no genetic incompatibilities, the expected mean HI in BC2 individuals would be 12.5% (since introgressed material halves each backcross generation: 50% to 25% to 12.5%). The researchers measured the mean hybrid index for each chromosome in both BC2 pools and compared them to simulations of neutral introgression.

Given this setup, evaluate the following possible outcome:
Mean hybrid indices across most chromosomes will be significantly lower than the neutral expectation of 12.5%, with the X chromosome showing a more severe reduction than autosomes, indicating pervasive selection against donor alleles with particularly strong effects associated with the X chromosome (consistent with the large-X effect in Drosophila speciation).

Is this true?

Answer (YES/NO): NO